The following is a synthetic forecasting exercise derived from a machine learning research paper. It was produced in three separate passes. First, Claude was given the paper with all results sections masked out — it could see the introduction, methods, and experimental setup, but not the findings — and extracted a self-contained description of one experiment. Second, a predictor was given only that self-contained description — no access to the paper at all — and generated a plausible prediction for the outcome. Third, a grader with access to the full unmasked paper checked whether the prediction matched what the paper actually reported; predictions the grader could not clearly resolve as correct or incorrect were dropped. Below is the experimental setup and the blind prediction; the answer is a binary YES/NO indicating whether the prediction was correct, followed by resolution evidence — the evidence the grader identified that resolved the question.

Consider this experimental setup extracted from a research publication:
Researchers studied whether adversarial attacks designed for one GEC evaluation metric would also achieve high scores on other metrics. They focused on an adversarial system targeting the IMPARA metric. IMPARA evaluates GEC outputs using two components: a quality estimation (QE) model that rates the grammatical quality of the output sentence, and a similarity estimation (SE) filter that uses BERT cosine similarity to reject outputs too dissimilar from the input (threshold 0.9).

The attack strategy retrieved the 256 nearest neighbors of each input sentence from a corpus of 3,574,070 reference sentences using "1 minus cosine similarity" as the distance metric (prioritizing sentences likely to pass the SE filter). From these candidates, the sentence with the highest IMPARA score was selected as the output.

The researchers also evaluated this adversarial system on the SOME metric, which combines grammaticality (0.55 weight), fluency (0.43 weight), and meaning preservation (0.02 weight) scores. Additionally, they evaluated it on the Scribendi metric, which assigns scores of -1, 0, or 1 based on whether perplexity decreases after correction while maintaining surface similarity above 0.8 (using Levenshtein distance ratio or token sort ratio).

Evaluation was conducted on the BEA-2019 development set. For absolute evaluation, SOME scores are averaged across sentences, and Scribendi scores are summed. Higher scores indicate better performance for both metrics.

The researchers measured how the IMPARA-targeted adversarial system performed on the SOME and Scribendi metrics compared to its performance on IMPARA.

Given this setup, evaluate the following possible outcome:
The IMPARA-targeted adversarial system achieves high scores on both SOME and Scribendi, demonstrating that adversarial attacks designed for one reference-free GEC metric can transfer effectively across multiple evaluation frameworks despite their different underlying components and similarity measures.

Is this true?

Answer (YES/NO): NO